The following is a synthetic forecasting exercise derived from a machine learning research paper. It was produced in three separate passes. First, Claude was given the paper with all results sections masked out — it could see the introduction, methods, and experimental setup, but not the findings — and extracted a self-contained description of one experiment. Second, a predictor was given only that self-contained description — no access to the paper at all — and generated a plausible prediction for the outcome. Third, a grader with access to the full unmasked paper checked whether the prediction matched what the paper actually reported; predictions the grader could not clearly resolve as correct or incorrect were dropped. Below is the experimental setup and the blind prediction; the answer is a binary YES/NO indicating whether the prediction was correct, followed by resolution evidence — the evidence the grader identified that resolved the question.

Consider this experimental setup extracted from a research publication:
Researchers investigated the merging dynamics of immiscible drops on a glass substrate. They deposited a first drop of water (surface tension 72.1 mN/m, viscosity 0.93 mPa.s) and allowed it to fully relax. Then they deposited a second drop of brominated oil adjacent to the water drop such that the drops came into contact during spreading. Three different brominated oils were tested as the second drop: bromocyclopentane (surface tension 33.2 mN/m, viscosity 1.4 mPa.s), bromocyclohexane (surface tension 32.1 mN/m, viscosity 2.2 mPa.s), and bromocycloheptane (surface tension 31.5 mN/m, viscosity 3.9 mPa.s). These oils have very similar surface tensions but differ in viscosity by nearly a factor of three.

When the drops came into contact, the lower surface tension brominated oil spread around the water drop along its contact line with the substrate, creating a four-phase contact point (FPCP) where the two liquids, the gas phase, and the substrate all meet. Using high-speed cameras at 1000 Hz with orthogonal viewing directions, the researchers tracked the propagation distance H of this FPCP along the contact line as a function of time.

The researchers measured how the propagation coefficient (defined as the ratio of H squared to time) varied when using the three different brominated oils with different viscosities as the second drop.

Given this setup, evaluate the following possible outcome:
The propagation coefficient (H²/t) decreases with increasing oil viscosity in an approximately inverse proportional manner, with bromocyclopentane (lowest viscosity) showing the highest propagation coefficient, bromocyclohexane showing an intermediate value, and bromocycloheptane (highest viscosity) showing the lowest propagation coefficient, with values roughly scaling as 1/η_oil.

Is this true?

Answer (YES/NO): NO